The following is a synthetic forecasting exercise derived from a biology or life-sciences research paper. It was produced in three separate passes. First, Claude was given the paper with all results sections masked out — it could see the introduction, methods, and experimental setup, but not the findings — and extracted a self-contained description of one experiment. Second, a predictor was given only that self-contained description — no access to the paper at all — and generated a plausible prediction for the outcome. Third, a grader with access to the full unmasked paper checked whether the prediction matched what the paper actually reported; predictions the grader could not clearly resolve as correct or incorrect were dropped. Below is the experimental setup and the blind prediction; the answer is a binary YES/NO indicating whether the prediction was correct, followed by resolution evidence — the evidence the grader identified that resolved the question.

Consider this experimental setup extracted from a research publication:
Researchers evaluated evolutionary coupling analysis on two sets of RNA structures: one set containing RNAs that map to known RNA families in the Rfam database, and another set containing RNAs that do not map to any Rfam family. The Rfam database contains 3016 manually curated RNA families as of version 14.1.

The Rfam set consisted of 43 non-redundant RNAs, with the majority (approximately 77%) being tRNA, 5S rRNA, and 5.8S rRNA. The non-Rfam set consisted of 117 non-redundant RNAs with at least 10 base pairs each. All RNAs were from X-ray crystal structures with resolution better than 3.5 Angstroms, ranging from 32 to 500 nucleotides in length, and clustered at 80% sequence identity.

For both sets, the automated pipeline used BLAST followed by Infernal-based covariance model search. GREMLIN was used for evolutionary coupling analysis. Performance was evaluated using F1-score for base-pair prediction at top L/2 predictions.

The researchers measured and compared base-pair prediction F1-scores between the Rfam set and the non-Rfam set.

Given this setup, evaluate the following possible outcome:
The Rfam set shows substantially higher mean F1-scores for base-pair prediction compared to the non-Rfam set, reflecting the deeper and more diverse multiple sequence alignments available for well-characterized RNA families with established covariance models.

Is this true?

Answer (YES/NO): NO